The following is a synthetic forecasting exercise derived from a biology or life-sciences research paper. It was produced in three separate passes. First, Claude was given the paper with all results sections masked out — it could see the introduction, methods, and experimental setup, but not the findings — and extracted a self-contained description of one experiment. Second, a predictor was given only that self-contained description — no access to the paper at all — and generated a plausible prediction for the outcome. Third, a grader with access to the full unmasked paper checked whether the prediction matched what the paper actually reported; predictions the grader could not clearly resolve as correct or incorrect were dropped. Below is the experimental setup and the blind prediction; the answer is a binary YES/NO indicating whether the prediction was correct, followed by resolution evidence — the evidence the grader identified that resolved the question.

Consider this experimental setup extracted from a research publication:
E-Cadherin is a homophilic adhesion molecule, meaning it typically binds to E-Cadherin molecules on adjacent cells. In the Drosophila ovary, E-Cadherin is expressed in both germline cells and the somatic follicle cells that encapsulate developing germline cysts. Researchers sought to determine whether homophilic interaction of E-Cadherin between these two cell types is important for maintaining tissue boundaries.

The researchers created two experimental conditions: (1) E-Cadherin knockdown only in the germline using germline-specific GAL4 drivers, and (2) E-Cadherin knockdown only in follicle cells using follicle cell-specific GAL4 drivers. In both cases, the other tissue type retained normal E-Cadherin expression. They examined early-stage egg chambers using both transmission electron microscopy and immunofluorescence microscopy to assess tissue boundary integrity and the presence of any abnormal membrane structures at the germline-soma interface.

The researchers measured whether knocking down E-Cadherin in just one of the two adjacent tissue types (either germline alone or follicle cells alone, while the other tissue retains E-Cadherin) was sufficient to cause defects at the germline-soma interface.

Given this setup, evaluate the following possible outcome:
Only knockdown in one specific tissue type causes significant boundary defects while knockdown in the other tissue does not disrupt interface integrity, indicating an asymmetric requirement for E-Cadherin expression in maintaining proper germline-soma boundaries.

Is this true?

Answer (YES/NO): NO